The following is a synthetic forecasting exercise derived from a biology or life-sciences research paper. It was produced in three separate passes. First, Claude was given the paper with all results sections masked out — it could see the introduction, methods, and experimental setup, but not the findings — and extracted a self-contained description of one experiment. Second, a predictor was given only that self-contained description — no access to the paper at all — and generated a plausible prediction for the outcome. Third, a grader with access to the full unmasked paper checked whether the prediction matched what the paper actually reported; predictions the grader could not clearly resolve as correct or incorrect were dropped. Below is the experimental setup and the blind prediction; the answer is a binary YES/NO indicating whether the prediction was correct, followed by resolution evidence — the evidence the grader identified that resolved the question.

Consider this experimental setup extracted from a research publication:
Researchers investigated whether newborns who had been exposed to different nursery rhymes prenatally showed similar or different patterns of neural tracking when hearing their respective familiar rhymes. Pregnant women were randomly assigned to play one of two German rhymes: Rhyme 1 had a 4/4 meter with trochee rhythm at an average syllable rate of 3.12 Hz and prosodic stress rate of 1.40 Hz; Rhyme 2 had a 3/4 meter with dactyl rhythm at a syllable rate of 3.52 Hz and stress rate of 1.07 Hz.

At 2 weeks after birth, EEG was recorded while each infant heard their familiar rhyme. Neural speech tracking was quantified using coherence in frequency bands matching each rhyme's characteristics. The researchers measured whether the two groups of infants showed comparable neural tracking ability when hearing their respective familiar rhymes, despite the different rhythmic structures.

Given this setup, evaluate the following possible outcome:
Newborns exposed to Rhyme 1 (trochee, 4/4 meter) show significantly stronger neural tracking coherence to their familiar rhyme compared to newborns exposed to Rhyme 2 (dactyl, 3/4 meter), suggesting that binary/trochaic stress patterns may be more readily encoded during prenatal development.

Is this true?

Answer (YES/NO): NO